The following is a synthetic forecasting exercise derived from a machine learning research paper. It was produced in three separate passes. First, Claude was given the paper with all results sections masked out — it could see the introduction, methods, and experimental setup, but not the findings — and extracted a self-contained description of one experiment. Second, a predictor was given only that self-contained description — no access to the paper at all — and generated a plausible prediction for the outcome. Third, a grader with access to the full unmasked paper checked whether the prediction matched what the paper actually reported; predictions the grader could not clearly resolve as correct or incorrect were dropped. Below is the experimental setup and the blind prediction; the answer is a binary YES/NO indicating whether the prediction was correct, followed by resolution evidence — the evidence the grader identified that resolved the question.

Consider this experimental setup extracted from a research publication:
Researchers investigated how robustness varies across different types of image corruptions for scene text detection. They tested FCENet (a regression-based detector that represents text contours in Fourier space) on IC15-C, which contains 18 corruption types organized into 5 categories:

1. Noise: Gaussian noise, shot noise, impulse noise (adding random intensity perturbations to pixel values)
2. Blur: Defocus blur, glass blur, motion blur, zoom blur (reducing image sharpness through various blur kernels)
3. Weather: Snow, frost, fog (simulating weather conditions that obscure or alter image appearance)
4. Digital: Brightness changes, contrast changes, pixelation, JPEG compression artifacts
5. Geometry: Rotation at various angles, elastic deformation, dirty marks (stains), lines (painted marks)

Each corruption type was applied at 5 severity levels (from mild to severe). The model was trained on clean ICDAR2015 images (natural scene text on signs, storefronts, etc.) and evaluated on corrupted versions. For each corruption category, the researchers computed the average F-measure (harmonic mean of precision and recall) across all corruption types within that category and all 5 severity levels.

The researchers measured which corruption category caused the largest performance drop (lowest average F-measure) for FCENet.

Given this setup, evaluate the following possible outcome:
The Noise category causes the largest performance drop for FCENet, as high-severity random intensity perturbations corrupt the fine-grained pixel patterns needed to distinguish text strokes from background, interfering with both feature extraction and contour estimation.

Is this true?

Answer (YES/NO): YES